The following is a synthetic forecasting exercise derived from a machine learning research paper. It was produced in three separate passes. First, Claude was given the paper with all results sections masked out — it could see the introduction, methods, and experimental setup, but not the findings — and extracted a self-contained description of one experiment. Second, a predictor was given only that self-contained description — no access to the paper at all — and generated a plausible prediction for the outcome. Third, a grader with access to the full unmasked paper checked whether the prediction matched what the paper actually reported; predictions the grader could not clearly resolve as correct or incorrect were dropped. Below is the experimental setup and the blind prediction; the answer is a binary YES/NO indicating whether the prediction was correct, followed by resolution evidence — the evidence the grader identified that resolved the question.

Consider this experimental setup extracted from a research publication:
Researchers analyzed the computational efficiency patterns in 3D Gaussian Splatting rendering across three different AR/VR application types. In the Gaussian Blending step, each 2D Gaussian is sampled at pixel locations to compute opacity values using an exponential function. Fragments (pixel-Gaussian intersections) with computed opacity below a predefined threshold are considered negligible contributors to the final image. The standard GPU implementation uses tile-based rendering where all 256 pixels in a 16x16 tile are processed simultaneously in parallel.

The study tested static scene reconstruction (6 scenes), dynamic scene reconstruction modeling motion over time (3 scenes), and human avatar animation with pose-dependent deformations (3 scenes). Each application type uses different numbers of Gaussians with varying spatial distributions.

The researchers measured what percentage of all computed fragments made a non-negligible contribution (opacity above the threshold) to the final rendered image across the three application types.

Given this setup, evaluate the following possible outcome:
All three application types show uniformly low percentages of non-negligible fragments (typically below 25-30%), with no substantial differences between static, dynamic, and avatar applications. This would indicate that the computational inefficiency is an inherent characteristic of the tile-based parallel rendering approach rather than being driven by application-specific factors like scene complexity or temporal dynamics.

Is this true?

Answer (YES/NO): NO